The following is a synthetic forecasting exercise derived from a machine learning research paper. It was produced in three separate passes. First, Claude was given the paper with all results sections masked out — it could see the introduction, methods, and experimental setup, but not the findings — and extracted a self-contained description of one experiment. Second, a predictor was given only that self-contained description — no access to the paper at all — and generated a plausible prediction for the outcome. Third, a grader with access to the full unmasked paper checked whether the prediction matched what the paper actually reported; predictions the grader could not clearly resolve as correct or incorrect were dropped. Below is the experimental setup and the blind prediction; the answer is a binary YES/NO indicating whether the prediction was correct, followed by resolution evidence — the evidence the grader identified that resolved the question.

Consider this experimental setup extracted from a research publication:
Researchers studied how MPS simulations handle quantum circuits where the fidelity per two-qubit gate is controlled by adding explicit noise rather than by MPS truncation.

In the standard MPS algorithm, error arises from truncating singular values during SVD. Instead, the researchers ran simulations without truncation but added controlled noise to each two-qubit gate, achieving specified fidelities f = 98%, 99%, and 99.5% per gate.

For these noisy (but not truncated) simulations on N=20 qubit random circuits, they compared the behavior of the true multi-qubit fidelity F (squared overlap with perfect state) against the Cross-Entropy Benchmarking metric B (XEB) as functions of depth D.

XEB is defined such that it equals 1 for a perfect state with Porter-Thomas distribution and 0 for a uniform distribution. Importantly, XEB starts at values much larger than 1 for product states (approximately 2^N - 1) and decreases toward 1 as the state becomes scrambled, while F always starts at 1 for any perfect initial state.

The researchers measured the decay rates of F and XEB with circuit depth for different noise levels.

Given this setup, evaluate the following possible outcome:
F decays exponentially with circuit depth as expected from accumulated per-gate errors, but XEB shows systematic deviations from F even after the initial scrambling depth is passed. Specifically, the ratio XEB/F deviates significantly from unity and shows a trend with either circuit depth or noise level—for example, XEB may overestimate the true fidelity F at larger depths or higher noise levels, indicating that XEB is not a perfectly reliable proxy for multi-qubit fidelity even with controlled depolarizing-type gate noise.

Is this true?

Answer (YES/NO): YES